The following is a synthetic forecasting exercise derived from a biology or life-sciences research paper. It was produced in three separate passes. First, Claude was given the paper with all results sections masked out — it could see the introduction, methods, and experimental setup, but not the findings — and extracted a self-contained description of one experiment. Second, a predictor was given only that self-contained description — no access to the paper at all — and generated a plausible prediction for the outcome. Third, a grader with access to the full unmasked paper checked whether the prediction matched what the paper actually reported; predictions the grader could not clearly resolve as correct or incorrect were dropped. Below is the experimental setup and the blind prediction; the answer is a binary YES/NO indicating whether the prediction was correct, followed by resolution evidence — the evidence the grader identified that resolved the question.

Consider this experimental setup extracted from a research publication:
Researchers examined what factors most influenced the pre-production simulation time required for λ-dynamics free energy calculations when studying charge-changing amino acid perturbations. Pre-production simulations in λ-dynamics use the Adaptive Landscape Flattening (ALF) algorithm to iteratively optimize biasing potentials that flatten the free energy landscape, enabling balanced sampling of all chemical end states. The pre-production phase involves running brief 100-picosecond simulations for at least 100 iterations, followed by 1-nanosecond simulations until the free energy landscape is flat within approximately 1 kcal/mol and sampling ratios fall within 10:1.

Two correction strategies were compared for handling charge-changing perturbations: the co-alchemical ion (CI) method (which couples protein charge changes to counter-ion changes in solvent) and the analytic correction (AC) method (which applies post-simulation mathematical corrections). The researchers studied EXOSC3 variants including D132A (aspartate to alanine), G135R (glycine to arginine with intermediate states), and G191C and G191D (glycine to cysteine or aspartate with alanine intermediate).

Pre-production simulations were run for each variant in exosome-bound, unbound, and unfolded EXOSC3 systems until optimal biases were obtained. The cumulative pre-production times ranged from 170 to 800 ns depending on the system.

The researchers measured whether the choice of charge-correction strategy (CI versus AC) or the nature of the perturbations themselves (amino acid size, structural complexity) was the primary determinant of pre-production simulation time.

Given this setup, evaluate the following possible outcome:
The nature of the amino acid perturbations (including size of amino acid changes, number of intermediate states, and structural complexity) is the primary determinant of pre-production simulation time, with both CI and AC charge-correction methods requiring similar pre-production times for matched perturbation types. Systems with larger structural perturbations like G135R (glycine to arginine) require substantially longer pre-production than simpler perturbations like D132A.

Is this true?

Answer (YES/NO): YES